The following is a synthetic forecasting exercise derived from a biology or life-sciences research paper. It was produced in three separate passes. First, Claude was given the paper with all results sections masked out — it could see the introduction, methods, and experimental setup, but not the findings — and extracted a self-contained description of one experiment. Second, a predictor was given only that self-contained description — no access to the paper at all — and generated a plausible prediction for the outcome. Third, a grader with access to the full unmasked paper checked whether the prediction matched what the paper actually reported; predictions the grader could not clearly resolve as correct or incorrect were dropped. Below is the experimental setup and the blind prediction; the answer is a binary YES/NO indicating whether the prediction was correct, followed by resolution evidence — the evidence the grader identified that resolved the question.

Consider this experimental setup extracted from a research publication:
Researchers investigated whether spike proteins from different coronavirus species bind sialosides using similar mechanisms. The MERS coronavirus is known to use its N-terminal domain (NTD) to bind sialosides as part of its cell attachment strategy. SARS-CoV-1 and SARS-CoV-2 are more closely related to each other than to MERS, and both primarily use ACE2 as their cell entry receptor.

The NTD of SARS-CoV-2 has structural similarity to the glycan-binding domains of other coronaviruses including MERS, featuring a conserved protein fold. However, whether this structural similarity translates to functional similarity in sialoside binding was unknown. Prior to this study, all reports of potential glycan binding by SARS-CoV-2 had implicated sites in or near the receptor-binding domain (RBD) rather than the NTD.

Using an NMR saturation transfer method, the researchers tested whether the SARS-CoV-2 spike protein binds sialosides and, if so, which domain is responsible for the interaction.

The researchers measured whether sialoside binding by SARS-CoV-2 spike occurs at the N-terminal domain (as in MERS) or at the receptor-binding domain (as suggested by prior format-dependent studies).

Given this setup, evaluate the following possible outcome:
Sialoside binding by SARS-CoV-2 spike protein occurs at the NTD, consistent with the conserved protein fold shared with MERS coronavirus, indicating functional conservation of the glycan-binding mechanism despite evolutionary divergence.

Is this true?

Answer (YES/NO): NO